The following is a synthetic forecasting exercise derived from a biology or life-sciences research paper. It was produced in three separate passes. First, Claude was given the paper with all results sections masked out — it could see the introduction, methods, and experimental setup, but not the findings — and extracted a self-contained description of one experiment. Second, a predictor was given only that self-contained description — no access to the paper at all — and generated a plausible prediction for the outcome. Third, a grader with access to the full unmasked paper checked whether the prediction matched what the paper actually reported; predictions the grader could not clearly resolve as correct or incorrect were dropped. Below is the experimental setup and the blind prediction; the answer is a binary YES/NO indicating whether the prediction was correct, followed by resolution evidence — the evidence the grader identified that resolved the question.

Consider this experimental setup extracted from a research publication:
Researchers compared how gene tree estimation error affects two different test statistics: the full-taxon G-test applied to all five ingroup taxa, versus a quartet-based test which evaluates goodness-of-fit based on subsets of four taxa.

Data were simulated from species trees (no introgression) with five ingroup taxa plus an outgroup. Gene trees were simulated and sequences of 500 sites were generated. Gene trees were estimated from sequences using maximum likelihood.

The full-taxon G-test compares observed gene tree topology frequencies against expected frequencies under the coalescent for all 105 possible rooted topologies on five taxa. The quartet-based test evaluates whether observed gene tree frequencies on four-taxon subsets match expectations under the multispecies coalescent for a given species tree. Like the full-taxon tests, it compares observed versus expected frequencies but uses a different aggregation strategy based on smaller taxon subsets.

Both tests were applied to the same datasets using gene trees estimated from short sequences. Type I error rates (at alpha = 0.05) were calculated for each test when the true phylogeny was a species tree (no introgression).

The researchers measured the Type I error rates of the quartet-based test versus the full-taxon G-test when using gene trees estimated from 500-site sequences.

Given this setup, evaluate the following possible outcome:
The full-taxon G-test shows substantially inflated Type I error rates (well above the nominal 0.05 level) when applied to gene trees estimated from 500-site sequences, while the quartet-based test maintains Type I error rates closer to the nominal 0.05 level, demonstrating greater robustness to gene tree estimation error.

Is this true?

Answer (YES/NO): YES